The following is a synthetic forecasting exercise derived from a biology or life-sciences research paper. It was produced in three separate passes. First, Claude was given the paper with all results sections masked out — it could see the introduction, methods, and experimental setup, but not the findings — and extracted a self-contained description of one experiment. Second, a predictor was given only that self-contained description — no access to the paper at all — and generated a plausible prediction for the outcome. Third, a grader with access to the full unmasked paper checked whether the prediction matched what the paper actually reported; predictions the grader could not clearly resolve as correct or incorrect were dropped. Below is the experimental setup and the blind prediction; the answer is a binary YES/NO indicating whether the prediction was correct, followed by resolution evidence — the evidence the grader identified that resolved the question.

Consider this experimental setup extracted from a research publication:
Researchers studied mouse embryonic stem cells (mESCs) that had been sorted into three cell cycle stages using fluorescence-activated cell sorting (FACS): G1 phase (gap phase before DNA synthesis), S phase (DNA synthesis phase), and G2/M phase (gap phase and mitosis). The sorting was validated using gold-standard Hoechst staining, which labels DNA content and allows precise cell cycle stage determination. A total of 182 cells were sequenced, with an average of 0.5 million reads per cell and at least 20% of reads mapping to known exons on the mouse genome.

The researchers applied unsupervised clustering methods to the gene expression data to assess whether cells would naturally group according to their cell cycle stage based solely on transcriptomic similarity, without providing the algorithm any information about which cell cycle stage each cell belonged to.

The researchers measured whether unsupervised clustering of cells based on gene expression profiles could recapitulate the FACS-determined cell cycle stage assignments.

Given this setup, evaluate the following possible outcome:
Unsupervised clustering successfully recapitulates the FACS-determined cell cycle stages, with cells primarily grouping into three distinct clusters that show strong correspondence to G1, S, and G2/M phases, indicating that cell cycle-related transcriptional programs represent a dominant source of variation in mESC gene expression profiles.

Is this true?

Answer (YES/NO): NO